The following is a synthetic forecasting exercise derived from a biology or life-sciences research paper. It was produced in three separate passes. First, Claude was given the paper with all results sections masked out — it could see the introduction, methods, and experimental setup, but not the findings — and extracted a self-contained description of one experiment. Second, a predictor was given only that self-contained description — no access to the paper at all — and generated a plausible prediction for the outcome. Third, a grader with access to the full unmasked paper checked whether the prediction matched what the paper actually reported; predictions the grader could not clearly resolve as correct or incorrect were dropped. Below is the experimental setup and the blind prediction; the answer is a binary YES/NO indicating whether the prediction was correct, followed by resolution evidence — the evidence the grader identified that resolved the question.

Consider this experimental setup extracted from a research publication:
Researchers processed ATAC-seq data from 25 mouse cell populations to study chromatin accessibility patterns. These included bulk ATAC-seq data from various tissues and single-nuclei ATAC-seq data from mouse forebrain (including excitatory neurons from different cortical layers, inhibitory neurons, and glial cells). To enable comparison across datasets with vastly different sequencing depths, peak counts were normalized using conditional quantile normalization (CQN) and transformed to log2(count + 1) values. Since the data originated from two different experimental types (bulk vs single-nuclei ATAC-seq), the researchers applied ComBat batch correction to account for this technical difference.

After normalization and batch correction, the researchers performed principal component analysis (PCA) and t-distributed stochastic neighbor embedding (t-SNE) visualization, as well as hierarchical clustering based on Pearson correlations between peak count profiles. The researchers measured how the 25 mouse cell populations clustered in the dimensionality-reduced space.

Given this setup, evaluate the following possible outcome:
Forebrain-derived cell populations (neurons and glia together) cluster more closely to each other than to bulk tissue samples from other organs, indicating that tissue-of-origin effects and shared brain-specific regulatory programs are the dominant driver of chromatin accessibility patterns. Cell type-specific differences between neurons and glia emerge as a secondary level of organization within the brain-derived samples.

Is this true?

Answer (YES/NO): NO